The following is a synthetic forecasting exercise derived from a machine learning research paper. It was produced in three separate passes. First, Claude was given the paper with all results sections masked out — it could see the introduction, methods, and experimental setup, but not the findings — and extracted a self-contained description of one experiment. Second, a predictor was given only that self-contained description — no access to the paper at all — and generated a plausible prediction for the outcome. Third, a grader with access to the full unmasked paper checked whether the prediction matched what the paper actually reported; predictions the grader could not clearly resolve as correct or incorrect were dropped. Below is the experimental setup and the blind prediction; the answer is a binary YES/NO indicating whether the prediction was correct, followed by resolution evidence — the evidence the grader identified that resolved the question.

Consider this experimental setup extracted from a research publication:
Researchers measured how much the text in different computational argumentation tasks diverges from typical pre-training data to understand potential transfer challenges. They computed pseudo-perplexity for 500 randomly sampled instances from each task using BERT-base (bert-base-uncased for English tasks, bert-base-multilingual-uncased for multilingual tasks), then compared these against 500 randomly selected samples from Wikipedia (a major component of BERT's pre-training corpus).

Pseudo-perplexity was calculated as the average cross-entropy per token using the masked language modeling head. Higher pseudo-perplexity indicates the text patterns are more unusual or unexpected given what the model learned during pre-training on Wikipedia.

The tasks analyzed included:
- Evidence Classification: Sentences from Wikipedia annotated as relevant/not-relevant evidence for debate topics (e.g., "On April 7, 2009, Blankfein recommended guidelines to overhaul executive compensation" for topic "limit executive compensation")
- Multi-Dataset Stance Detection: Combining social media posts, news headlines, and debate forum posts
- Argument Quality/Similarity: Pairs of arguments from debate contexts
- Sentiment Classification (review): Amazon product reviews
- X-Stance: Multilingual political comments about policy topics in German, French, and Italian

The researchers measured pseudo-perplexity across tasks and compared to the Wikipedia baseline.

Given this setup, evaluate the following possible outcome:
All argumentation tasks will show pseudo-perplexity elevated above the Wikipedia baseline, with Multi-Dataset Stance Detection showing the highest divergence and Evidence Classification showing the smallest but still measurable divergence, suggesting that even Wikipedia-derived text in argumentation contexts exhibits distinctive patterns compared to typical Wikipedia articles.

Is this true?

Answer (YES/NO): NO